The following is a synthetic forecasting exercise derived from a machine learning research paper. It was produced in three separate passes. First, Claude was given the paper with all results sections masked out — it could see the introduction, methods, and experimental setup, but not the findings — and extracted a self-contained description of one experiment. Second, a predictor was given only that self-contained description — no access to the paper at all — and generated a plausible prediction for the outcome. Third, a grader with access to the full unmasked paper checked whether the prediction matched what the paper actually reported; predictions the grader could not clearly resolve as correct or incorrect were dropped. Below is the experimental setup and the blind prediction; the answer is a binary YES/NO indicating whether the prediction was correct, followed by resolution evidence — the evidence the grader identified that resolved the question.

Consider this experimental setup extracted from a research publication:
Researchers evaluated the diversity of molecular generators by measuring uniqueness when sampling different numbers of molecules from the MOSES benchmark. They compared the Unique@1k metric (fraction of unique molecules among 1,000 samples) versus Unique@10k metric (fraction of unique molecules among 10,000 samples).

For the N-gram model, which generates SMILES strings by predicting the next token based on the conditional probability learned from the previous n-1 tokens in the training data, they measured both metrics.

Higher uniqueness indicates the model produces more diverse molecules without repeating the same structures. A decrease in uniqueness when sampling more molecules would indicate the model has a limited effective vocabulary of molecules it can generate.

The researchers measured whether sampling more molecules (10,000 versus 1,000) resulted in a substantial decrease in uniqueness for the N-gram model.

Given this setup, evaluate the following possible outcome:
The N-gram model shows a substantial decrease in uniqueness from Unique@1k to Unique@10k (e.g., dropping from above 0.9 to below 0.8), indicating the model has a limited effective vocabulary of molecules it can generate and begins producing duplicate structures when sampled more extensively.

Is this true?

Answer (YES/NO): NO